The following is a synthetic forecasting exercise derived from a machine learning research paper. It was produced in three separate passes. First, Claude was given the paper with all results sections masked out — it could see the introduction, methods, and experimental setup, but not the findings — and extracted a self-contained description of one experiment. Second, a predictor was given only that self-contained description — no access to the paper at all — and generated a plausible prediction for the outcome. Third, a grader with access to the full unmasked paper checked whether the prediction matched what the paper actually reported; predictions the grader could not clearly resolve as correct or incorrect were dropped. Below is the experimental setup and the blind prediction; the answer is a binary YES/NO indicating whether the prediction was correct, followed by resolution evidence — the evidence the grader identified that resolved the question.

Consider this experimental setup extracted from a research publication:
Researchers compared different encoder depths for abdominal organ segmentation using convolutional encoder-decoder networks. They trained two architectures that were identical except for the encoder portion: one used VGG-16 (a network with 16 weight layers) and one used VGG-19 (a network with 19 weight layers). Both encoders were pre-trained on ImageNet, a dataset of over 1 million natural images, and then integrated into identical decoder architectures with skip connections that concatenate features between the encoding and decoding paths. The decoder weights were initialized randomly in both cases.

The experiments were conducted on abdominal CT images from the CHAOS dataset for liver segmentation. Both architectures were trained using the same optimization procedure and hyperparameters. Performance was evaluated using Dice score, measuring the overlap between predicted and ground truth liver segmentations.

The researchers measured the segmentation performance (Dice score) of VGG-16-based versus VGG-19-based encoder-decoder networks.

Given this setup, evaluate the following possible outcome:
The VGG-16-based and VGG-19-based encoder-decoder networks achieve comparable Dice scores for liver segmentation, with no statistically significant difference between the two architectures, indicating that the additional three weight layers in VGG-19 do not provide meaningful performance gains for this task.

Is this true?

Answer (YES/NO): YES